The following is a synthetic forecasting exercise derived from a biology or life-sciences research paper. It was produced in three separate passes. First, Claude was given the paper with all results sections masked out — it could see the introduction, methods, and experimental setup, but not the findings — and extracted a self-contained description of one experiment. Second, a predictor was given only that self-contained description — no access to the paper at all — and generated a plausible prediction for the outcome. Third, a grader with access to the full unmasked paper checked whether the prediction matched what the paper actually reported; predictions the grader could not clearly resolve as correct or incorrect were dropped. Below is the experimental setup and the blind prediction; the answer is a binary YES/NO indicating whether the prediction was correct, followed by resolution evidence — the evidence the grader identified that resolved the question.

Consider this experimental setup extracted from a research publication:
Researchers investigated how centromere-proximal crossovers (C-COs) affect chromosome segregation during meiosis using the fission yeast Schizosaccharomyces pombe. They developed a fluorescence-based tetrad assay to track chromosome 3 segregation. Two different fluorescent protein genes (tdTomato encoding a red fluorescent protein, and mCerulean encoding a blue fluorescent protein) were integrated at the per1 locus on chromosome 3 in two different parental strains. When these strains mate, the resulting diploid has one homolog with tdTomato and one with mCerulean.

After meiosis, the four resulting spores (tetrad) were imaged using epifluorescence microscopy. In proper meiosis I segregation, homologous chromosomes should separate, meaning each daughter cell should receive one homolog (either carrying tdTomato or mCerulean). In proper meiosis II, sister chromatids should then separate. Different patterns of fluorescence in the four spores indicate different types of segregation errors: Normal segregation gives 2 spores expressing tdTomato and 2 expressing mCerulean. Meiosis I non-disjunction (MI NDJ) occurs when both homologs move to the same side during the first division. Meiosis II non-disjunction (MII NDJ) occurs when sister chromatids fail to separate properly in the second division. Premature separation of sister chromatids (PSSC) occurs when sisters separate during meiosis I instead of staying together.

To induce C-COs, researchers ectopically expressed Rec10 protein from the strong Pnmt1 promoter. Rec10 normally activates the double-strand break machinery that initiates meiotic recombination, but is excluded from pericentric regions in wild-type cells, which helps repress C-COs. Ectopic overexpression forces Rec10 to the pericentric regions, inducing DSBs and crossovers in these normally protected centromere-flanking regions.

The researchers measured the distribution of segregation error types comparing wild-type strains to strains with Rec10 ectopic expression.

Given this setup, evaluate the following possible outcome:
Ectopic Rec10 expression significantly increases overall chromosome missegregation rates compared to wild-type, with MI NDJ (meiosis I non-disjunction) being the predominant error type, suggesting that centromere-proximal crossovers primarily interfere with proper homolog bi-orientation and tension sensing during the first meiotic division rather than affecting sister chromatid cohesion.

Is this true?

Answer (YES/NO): YES